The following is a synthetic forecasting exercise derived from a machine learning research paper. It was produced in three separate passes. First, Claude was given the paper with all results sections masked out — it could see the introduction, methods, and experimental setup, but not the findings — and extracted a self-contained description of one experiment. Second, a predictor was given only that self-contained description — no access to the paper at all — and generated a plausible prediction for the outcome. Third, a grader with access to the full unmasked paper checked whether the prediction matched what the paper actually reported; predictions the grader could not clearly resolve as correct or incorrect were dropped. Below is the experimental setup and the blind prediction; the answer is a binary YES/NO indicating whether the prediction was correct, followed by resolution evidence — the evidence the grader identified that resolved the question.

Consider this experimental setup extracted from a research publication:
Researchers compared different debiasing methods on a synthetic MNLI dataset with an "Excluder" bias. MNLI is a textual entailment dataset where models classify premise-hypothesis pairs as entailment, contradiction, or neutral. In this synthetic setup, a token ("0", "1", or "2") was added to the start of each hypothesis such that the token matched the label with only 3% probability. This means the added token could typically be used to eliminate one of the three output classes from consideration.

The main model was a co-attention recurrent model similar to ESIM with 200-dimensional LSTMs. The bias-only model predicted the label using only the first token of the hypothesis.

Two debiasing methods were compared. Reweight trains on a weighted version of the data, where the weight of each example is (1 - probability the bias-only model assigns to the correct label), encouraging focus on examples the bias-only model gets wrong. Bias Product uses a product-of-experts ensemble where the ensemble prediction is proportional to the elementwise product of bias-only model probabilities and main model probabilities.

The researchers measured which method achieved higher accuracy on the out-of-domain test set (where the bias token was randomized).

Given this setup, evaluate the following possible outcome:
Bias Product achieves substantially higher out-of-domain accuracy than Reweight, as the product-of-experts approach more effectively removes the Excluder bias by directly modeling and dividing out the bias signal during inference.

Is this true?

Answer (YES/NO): YES